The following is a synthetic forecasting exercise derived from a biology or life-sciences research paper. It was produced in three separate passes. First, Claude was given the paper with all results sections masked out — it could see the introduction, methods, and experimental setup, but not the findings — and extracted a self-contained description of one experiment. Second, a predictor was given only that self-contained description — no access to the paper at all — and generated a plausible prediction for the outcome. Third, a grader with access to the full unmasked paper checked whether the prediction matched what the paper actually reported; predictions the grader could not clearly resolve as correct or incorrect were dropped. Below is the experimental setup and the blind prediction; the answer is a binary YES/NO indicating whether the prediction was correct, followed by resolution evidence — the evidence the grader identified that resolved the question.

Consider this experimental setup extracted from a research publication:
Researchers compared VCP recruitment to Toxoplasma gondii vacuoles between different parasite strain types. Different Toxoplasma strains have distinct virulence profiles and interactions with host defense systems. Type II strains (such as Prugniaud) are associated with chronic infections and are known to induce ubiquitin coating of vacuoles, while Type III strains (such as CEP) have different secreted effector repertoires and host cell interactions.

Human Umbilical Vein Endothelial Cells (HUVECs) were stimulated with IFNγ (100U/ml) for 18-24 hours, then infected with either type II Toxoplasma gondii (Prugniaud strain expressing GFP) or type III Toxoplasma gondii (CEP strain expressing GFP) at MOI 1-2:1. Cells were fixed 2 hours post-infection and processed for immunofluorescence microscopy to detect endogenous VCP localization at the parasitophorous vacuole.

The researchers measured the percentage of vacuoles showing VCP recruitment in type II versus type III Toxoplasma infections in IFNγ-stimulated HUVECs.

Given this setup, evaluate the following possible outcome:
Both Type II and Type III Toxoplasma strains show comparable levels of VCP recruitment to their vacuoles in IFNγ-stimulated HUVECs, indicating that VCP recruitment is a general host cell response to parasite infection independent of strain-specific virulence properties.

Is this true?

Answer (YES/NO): YES